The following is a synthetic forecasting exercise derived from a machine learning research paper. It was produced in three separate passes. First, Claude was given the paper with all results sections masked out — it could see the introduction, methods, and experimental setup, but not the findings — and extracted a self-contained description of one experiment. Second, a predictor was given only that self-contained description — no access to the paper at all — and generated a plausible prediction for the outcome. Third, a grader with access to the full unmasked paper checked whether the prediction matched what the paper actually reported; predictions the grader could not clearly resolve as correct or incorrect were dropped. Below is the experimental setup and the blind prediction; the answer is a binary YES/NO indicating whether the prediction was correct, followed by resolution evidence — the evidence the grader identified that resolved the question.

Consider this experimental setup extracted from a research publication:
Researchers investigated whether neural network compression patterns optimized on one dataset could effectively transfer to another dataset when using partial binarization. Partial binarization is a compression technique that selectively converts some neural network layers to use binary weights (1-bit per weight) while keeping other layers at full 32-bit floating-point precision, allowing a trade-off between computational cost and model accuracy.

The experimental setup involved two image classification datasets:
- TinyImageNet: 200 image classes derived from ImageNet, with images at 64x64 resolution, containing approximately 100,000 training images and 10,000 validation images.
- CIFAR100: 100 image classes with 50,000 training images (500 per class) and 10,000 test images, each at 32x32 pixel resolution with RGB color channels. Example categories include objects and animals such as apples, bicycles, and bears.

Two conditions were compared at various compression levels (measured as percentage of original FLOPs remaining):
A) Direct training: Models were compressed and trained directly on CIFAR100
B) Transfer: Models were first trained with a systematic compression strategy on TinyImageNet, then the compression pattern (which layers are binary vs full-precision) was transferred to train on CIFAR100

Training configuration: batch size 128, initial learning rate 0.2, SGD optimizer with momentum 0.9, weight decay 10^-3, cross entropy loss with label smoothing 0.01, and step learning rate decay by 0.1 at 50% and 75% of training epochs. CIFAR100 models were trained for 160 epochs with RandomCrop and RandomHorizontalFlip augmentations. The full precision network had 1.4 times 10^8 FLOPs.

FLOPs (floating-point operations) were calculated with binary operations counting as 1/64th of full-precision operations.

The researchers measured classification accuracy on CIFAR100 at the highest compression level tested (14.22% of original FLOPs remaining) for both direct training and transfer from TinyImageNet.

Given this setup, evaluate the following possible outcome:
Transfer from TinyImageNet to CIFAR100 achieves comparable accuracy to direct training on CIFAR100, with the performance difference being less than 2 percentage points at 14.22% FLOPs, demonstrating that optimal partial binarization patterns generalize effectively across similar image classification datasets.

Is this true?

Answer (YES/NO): YES